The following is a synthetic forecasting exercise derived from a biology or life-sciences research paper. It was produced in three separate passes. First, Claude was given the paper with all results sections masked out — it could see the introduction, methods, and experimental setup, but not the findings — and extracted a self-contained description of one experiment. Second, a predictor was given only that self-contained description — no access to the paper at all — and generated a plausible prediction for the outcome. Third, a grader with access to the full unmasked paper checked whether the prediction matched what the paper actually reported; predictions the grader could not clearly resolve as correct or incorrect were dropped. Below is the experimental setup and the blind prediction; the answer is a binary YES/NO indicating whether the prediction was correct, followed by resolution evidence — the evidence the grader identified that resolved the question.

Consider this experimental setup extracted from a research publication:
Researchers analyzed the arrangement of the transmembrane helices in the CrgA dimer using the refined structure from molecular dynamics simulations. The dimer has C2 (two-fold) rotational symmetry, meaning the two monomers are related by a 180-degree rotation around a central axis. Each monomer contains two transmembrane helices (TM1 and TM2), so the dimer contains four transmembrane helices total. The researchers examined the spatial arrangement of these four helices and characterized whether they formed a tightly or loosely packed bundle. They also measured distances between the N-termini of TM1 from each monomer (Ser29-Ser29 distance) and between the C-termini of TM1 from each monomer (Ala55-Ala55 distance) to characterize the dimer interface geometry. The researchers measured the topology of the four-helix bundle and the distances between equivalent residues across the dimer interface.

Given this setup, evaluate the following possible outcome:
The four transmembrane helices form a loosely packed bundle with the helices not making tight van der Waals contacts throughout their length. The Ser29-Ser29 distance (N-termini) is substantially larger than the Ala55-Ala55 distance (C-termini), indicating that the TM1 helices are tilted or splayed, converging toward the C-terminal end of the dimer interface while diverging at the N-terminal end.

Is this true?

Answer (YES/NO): NO